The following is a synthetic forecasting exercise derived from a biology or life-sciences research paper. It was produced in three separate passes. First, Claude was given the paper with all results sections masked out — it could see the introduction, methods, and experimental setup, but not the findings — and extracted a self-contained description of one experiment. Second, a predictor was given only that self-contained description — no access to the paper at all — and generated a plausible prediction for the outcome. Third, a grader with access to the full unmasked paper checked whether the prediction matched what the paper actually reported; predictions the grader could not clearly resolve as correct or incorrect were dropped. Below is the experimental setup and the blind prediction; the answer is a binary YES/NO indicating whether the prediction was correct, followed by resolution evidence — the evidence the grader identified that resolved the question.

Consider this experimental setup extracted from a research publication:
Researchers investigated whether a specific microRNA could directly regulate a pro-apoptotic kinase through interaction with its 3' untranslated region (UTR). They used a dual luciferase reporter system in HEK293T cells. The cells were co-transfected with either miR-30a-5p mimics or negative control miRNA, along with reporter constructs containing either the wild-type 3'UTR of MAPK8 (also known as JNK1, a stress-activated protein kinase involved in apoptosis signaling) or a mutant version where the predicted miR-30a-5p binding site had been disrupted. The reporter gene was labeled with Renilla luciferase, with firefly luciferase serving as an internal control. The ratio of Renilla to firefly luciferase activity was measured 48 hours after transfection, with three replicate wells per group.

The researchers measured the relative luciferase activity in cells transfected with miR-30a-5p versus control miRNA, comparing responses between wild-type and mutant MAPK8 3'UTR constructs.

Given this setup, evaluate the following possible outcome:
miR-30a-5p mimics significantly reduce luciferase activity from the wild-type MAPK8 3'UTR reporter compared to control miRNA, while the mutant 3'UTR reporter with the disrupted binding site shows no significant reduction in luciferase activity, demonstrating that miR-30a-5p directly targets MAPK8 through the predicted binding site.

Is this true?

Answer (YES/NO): YES